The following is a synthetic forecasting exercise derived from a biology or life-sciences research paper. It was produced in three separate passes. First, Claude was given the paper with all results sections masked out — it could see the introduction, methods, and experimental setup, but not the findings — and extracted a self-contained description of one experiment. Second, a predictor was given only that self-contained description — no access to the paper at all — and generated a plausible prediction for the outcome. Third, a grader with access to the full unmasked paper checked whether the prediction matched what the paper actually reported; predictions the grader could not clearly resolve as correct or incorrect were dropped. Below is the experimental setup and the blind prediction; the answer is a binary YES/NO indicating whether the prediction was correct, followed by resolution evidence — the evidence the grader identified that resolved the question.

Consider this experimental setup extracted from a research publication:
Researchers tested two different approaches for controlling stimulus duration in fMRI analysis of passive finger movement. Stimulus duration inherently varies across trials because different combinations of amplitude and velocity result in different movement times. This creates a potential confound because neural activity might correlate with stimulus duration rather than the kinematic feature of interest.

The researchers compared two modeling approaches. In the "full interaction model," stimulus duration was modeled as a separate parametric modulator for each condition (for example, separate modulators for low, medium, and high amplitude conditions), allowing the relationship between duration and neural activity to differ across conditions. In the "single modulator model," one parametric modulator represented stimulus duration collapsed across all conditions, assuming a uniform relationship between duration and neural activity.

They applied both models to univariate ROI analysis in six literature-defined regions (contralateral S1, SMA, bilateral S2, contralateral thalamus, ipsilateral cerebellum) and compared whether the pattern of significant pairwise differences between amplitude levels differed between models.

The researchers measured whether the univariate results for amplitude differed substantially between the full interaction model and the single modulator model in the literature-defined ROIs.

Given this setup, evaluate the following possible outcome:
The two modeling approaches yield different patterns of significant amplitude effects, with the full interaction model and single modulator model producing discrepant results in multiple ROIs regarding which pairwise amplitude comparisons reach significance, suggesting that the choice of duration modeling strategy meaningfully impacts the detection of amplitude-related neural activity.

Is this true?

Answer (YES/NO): YES